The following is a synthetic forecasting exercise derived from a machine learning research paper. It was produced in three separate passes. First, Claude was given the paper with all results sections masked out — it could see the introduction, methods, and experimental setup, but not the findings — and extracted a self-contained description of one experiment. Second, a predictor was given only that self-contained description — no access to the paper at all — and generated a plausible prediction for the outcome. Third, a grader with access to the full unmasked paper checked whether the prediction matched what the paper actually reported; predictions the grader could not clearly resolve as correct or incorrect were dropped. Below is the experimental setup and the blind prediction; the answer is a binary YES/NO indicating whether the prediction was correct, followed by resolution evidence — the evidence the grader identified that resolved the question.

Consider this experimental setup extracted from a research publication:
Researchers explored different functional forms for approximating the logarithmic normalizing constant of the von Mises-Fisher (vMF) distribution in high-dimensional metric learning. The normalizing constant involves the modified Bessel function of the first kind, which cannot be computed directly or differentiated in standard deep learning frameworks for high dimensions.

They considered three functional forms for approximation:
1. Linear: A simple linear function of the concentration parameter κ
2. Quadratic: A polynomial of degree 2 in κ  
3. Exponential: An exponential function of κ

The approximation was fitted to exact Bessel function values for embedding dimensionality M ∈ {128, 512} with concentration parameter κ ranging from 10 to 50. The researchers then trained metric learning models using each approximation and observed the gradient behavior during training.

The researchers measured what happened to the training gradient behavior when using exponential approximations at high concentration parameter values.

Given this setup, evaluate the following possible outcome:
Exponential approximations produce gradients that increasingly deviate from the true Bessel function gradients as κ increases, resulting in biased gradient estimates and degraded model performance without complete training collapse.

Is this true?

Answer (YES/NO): NO